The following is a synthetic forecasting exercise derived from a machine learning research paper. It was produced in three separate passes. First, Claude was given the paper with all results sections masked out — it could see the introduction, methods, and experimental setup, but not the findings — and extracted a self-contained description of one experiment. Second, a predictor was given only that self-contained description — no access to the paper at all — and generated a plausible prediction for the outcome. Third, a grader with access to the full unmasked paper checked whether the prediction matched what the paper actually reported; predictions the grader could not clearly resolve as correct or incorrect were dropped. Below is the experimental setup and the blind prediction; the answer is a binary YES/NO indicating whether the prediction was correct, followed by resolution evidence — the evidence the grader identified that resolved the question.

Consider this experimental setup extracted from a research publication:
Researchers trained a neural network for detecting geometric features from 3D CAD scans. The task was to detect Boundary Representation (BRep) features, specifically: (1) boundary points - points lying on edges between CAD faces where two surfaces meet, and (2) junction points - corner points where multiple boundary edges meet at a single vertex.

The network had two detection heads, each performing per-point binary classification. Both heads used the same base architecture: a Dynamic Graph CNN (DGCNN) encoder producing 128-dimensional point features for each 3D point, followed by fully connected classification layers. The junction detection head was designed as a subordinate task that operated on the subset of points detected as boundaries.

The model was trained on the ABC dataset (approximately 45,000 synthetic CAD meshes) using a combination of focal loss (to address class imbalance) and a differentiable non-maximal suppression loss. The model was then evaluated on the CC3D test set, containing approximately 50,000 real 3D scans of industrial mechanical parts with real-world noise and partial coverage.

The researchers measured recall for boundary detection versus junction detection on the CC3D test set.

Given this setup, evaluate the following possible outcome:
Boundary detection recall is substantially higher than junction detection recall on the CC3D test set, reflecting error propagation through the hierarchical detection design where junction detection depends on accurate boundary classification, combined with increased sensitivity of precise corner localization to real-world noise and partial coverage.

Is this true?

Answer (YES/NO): YES